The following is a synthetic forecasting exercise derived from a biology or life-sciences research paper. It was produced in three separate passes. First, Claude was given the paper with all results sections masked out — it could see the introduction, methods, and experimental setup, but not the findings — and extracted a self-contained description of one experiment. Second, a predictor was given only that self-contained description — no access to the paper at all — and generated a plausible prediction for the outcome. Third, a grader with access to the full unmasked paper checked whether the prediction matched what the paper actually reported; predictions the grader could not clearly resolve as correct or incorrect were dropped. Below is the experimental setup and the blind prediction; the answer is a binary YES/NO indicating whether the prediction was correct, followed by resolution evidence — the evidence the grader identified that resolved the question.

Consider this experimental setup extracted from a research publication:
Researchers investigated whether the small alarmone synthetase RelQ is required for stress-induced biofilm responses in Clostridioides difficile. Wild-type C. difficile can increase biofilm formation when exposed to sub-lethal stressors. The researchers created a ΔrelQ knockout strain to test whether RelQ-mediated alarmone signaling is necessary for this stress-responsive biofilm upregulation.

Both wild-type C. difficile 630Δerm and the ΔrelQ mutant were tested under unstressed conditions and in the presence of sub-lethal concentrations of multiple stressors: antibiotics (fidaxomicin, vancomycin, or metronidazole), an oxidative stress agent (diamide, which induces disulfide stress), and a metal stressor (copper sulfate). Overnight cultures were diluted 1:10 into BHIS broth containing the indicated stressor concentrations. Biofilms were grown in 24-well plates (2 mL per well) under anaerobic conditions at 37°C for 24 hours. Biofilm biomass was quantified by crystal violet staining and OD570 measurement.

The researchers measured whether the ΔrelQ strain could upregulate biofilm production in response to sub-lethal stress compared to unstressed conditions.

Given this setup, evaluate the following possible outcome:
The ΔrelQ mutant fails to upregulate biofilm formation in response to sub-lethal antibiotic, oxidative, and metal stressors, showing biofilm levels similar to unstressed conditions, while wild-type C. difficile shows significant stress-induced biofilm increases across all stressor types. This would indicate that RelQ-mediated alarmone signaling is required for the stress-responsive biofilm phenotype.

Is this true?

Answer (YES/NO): NO